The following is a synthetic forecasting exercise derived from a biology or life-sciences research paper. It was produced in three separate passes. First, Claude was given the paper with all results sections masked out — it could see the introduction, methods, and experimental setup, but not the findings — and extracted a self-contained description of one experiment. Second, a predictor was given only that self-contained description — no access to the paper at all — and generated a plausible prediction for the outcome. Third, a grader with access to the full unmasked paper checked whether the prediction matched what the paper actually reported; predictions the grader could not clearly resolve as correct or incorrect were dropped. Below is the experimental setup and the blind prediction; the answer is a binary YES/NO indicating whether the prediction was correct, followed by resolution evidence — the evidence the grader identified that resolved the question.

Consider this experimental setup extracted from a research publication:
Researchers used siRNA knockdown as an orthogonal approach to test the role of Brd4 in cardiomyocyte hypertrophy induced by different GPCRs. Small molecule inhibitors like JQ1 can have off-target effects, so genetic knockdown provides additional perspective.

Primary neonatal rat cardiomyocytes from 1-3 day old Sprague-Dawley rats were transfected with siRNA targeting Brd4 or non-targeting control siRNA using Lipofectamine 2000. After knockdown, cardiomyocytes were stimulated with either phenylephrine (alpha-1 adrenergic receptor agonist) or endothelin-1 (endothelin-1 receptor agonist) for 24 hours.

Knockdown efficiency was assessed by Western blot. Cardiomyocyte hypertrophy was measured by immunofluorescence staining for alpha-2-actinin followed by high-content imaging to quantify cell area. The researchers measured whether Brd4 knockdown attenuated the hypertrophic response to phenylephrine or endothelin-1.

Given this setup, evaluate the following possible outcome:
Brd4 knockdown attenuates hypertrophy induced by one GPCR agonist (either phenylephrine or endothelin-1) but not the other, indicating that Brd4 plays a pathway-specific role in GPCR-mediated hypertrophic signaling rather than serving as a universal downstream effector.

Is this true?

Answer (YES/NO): YES